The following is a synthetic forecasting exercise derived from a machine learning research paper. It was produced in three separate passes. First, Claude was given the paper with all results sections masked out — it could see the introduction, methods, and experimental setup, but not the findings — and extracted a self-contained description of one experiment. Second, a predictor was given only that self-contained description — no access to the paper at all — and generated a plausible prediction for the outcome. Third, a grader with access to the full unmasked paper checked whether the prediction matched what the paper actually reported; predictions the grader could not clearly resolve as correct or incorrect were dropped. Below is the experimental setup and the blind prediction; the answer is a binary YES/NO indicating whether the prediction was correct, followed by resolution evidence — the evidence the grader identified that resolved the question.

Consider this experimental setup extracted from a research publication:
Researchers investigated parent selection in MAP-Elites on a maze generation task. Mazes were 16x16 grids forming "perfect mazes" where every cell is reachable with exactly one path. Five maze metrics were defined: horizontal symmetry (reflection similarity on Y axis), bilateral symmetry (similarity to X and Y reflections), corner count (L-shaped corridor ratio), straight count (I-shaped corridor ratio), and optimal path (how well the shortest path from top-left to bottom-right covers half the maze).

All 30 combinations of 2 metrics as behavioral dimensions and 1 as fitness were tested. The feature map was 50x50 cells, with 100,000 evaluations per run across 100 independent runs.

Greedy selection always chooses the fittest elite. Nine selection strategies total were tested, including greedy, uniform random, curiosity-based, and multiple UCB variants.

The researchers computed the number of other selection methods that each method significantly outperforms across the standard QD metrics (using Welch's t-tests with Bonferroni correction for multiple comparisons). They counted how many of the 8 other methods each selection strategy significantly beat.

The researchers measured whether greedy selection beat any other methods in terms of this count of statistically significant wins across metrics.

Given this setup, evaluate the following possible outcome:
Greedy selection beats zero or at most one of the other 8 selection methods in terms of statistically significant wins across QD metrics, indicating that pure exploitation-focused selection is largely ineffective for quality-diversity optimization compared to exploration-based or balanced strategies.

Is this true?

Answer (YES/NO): NO